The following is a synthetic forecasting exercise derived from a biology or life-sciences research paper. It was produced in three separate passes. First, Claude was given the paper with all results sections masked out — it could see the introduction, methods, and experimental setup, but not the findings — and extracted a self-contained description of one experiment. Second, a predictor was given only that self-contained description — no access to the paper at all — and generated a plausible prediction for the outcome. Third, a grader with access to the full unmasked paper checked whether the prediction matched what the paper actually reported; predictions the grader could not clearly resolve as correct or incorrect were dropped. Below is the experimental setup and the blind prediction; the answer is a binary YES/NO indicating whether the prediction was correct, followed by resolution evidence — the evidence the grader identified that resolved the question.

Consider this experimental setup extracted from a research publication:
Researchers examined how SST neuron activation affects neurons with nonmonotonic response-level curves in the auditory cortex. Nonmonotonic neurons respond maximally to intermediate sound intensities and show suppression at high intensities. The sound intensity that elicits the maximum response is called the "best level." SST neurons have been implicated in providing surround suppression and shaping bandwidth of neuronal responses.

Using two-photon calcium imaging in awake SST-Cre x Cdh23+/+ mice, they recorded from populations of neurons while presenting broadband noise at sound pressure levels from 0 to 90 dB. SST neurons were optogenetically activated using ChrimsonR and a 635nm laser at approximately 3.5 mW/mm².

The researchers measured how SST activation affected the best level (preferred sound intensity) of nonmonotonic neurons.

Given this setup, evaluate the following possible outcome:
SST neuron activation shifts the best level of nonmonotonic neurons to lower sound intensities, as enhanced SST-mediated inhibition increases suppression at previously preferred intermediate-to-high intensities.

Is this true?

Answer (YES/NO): NO